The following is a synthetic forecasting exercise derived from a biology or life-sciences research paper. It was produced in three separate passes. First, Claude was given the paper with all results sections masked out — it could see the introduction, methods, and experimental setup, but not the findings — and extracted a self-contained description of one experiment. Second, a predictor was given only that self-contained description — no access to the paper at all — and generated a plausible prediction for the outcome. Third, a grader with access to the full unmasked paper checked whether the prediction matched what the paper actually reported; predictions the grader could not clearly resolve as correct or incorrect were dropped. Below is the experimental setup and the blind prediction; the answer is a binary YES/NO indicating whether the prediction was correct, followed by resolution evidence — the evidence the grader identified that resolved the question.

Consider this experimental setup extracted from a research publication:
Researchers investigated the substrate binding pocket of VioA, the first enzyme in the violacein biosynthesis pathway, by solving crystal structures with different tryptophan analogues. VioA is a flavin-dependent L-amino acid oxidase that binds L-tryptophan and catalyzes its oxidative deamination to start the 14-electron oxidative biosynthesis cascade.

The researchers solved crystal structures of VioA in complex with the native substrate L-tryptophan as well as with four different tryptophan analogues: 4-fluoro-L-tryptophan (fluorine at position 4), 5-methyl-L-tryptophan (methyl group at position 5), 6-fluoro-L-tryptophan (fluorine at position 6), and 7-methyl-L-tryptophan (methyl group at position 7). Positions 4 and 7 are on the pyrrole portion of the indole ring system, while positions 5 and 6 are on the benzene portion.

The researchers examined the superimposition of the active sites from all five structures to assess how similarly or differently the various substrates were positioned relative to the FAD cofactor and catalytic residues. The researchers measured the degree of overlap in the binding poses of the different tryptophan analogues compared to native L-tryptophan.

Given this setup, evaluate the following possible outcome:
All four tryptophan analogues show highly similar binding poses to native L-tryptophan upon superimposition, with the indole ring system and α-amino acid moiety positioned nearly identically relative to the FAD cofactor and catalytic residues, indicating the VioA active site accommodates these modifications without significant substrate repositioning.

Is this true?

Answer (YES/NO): NO